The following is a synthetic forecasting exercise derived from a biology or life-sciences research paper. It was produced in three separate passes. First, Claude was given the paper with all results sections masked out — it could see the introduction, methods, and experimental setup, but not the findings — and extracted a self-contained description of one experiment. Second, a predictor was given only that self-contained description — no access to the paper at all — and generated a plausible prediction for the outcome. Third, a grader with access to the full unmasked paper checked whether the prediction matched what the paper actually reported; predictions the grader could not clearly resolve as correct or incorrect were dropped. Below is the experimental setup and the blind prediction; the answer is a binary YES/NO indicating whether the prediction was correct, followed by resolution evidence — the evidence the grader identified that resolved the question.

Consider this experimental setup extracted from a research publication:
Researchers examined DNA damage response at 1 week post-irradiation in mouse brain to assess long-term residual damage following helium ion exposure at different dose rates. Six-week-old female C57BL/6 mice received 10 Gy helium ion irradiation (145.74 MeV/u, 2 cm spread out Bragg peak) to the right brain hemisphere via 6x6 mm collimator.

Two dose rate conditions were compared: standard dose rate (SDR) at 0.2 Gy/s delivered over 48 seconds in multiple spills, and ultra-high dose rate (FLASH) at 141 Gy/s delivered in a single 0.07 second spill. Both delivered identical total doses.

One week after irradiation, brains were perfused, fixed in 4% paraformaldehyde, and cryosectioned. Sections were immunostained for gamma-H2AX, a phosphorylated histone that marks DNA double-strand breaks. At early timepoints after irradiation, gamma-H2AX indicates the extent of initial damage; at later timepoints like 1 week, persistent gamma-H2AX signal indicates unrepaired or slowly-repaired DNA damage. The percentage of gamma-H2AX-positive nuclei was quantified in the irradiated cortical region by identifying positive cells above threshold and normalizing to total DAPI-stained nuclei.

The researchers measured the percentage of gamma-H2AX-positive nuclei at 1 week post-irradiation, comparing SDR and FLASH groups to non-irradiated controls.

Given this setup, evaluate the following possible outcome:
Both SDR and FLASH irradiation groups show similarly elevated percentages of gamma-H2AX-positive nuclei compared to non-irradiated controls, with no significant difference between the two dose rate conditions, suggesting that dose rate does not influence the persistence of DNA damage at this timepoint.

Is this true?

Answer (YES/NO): NO